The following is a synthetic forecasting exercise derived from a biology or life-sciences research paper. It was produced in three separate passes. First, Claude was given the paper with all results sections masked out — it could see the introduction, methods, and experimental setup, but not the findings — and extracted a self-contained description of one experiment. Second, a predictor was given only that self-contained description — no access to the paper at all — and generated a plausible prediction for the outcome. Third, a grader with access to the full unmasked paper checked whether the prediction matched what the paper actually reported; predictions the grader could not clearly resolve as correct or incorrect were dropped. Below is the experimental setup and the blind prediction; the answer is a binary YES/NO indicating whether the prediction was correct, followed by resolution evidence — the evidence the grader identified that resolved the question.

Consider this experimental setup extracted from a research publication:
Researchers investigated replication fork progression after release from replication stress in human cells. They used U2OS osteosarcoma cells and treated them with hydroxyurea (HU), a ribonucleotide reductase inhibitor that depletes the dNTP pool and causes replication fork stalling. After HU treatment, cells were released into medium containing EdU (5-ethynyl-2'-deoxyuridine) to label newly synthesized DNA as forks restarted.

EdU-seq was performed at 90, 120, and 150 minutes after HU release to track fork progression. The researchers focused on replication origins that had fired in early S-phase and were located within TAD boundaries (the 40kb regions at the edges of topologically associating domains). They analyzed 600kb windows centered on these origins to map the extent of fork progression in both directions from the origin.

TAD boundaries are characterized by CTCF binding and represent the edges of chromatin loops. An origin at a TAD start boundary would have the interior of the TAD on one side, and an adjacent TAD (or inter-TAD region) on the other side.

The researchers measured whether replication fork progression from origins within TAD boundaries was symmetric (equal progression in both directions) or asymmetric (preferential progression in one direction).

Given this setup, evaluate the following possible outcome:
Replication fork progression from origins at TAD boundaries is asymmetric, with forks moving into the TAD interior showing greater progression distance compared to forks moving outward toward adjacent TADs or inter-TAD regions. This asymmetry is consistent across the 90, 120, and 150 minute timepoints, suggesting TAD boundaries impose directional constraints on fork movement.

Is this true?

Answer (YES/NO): YES